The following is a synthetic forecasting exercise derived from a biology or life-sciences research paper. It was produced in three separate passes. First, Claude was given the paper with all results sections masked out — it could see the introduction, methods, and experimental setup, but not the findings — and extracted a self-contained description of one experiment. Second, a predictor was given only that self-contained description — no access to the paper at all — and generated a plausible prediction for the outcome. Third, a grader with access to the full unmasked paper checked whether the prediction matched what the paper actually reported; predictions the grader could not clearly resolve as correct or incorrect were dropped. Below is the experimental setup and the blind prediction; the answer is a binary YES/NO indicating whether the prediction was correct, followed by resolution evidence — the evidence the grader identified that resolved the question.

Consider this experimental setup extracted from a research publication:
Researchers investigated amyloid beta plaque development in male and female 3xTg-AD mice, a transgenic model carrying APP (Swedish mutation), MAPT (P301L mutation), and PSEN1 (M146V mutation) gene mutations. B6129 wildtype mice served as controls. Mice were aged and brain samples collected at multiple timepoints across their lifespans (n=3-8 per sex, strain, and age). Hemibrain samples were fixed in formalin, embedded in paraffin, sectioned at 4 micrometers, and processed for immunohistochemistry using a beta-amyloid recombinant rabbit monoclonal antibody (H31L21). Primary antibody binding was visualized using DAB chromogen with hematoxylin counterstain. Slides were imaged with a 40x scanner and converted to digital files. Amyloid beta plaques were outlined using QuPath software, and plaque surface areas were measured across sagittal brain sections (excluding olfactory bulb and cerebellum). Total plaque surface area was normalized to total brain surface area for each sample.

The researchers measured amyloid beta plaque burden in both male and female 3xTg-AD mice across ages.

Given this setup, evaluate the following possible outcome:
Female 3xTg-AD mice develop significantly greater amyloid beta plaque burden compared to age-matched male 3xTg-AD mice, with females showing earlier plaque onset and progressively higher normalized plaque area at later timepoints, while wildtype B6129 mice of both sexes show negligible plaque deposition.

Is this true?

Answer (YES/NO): NO